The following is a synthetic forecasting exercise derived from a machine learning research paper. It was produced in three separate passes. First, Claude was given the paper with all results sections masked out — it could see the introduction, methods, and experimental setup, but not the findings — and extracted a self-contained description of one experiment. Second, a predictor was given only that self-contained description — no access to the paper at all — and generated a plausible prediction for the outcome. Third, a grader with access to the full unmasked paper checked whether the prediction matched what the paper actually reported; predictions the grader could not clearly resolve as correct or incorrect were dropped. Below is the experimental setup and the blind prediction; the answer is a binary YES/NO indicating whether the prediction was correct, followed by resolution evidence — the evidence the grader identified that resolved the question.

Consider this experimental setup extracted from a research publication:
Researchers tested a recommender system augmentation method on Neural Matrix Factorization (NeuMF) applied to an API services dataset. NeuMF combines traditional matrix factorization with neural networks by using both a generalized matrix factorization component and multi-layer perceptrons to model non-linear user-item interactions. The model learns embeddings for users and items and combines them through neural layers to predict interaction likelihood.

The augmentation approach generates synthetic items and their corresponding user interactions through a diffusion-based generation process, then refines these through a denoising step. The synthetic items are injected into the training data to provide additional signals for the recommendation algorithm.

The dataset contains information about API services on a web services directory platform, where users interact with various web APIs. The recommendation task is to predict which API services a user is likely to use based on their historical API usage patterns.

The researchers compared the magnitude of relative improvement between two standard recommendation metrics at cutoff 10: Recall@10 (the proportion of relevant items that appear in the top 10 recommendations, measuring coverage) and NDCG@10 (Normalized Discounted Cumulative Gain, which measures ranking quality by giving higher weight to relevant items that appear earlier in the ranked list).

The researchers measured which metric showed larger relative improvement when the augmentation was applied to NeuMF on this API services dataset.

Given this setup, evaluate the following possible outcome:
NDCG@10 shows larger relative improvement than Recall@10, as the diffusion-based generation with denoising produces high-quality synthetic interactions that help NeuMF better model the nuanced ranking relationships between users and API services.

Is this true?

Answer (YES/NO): NO